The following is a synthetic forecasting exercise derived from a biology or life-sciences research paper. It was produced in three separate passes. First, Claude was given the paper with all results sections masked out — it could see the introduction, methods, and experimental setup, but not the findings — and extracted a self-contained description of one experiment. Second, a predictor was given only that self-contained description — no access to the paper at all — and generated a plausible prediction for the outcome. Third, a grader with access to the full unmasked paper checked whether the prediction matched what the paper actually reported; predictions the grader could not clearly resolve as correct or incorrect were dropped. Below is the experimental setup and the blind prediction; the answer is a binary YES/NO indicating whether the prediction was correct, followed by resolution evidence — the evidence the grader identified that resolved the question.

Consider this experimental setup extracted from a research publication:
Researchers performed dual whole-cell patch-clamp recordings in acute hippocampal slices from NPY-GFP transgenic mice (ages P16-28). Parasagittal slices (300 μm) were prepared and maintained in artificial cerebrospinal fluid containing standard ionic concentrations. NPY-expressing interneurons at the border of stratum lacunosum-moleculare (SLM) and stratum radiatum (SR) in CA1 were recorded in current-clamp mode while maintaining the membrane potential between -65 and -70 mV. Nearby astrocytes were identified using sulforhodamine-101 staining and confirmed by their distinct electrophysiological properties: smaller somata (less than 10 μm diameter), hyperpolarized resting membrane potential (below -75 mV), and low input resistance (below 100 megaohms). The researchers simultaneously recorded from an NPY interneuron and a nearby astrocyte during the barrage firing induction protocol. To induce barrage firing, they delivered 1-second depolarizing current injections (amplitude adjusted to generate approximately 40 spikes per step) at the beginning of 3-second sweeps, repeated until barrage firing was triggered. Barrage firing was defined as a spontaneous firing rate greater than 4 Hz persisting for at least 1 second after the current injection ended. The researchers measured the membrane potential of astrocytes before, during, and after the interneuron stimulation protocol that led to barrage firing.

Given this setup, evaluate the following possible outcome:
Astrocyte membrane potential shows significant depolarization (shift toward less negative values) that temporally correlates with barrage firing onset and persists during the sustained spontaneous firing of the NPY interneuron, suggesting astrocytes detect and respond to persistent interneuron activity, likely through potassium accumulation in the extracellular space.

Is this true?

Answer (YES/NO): NO